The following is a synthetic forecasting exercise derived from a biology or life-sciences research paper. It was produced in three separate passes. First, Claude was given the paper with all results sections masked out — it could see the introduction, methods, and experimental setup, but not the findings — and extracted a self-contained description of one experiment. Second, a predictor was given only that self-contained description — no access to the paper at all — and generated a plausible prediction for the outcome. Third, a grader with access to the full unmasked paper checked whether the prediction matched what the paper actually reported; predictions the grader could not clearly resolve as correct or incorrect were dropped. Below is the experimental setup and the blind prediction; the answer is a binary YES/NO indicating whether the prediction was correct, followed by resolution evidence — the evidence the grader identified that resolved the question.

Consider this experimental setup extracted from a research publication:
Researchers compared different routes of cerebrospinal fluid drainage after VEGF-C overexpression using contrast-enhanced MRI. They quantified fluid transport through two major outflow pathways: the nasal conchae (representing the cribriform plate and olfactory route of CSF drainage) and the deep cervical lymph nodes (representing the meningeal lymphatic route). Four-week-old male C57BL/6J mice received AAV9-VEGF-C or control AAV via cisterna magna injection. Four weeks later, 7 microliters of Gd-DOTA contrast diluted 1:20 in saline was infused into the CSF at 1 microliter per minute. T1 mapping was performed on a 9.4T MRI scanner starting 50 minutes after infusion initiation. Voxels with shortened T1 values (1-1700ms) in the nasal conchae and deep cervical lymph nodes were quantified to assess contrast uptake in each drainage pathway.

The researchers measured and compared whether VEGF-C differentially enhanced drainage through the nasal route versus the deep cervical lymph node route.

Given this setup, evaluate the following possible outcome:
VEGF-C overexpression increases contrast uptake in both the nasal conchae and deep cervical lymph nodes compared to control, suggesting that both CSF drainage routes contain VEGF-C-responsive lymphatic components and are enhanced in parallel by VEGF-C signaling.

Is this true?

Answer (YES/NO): NO